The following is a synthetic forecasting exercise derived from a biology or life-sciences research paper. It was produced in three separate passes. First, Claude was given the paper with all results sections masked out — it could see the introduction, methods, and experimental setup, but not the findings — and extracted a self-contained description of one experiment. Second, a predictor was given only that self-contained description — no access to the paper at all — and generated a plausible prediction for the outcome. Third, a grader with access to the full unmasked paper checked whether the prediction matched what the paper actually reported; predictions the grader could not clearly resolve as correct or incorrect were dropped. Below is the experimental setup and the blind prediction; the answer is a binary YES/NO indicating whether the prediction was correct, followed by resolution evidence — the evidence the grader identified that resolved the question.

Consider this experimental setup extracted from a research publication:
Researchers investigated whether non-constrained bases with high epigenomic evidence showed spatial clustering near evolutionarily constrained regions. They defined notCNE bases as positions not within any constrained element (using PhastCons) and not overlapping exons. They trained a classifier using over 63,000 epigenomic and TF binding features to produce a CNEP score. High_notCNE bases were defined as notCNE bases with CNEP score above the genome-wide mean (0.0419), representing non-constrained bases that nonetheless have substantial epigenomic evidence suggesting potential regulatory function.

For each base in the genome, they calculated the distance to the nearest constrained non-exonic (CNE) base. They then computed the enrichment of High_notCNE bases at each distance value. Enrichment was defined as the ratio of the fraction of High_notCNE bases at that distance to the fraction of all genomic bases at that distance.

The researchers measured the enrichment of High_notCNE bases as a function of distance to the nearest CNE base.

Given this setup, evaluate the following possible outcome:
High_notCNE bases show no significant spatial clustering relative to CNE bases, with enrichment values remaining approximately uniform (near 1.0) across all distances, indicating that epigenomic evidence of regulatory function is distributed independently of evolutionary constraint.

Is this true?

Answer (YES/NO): NO